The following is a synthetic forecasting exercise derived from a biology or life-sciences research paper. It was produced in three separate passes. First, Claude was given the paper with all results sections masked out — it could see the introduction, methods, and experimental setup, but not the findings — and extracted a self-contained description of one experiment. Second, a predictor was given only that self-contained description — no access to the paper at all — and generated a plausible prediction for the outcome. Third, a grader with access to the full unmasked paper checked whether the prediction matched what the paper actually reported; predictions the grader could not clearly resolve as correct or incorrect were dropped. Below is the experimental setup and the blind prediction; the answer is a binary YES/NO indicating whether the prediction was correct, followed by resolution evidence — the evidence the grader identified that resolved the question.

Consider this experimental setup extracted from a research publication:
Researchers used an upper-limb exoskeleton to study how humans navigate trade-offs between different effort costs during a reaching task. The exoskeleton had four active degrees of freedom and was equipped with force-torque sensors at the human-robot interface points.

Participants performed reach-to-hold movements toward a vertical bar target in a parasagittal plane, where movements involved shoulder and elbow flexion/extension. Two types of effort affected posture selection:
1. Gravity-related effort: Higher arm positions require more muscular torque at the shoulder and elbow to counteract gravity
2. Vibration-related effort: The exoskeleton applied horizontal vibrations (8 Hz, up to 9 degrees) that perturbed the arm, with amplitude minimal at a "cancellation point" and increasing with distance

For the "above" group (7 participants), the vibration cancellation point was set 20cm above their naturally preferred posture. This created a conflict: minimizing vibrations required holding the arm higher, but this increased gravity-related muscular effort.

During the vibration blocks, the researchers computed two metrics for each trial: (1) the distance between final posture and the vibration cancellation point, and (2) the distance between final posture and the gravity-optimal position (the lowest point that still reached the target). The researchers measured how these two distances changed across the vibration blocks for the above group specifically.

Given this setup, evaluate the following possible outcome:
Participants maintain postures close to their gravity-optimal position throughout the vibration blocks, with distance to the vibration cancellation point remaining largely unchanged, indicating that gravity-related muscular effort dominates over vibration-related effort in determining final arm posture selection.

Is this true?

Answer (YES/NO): NO